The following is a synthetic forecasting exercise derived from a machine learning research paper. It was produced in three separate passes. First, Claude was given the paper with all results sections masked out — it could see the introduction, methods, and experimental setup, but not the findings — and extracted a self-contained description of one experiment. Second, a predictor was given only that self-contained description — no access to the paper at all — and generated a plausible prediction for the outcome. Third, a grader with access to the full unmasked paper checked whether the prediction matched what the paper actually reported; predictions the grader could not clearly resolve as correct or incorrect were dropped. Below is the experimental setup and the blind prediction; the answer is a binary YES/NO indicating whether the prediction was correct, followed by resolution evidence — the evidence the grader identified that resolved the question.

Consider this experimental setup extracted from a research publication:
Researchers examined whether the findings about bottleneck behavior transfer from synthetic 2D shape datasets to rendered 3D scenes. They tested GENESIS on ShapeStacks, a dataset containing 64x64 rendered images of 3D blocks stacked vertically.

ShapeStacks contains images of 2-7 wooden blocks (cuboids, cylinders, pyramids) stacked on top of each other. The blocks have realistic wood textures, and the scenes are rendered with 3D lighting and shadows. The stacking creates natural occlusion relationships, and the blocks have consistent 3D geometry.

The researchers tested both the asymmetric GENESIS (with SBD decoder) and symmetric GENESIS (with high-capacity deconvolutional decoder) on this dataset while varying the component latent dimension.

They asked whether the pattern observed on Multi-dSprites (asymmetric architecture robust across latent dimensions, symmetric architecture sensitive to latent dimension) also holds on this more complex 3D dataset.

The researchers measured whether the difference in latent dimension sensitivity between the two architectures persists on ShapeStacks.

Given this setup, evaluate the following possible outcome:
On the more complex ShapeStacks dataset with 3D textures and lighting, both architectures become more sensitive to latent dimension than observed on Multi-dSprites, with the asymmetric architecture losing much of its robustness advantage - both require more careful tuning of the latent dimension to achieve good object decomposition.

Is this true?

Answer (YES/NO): NO